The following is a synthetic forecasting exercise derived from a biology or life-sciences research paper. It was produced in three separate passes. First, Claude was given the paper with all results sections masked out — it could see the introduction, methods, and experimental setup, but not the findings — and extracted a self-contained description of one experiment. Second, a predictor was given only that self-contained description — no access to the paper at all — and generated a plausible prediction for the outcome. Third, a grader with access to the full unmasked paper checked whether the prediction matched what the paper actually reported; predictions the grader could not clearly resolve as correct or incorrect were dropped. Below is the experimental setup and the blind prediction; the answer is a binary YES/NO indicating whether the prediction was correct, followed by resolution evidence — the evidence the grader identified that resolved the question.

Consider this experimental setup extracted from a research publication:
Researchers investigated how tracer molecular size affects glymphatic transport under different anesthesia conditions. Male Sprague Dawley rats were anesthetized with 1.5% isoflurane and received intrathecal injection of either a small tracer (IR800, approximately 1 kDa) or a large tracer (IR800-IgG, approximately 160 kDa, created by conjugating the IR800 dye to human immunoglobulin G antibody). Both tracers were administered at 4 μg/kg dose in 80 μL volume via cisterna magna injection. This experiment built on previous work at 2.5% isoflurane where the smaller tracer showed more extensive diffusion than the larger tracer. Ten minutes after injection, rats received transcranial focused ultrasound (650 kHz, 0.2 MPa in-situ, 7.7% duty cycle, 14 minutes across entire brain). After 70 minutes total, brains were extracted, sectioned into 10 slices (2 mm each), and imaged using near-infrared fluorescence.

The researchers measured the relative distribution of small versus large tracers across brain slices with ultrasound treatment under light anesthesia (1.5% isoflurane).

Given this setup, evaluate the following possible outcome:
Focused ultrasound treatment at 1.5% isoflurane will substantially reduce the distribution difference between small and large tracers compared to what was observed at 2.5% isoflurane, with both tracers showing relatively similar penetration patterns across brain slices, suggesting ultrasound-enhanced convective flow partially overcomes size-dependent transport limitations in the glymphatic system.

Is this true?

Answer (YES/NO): NO